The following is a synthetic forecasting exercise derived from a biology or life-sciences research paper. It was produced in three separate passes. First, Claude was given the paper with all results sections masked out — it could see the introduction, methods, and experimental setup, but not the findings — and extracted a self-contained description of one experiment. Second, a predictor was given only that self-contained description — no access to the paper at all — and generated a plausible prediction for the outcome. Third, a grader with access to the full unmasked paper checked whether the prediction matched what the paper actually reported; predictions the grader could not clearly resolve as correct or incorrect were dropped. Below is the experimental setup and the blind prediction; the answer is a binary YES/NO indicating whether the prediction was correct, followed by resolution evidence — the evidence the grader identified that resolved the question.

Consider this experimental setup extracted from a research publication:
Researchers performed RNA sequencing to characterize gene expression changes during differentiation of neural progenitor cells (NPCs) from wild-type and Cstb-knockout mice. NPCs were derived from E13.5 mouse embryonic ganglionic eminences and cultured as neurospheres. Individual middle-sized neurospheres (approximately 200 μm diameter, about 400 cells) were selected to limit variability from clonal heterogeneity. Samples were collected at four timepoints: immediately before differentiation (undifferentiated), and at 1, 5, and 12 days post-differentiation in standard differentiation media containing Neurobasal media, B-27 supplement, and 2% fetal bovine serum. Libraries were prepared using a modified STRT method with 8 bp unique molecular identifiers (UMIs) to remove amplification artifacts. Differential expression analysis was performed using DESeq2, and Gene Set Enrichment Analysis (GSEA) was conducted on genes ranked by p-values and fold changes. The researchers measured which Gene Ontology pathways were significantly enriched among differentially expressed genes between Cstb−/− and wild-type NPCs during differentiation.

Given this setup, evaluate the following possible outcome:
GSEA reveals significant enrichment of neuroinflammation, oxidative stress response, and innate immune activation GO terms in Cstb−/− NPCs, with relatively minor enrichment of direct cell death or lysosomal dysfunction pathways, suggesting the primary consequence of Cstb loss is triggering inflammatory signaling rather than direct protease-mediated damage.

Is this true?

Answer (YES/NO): NO